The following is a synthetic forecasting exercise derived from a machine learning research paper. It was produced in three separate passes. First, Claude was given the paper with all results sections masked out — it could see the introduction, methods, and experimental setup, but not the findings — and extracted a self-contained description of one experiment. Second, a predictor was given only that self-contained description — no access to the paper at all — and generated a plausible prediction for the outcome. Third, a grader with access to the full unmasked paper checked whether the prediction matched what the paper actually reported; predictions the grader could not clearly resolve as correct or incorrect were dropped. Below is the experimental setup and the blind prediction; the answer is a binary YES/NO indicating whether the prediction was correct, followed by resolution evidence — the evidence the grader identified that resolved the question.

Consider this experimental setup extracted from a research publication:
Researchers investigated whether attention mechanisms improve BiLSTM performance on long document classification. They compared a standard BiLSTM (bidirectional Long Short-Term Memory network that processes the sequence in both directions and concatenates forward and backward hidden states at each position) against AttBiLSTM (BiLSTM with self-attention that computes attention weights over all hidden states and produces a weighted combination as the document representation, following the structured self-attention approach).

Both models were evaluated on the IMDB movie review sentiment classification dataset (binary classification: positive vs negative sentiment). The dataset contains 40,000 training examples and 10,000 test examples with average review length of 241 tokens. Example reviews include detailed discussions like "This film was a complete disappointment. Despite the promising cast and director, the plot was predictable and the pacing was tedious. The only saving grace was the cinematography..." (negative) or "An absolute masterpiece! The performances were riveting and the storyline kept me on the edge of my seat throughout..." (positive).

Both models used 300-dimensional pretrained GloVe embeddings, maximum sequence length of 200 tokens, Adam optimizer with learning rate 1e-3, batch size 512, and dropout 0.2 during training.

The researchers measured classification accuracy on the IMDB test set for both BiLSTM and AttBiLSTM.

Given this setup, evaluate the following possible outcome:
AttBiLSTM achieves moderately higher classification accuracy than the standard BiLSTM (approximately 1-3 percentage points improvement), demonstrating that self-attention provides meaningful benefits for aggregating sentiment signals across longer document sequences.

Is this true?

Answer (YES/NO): NO